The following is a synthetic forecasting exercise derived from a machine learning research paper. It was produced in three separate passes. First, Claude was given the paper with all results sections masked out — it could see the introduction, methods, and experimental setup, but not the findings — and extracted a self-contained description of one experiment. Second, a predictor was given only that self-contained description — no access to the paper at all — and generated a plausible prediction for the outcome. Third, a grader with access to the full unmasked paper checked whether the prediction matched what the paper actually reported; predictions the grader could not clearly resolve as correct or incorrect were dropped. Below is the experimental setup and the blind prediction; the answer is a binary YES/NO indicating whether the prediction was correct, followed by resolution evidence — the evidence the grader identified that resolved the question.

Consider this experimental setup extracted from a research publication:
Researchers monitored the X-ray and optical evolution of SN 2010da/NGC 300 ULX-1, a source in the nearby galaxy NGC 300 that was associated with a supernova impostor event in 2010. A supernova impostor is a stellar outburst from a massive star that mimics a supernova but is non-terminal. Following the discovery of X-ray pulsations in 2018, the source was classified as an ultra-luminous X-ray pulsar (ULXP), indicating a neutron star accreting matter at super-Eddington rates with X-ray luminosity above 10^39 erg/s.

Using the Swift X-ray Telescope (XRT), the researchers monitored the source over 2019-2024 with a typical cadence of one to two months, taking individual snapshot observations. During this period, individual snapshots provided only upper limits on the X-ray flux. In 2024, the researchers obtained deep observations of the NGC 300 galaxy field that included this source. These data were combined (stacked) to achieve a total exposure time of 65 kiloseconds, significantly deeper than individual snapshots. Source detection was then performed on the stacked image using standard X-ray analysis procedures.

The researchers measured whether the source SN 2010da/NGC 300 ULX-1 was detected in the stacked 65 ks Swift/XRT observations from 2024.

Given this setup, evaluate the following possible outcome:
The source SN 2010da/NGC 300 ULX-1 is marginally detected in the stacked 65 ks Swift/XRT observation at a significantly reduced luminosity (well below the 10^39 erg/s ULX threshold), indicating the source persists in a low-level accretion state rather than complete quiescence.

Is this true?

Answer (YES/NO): NO